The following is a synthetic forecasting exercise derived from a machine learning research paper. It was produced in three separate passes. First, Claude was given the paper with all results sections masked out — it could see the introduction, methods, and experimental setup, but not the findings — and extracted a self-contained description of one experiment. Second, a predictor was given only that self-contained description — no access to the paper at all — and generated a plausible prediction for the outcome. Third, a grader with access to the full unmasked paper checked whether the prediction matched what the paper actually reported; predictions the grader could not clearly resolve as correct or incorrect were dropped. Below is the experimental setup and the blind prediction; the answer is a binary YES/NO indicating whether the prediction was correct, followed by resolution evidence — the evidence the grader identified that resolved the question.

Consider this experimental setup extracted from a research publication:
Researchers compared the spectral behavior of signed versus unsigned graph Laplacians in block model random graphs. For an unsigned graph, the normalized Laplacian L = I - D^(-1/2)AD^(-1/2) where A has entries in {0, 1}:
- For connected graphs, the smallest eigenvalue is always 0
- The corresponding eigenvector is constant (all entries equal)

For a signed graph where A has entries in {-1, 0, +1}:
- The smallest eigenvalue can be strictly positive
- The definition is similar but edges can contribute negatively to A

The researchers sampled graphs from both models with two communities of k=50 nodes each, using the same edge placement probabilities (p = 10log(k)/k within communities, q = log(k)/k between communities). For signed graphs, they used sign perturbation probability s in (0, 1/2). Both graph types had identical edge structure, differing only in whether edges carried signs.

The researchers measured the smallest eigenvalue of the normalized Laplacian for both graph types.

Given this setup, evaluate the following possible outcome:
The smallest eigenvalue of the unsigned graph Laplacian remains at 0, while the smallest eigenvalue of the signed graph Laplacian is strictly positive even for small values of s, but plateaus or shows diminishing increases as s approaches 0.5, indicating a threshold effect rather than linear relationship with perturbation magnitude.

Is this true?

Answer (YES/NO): NO